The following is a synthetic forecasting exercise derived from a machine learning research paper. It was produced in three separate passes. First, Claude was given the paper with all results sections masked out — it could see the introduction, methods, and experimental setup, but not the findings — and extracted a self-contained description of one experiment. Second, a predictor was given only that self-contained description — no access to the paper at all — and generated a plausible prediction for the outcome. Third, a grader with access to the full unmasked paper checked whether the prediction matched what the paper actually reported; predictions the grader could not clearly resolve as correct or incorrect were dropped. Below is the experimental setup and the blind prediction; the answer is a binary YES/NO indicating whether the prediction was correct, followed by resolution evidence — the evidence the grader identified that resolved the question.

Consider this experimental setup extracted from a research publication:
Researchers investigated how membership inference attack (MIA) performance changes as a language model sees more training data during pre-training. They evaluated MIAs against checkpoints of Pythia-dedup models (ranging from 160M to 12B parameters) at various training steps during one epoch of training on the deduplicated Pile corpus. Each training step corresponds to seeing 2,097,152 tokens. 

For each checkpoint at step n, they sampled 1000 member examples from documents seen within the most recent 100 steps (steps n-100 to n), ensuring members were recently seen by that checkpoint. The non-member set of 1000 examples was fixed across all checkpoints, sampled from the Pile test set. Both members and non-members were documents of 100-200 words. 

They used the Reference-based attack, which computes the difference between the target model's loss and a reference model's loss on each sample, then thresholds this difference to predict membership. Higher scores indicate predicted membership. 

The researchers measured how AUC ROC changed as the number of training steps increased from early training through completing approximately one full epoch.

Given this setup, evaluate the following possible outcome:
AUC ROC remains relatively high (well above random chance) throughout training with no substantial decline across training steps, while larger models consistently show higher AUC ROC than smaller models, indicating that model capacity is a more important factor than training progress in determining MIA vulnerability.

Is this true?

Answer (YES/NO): NO